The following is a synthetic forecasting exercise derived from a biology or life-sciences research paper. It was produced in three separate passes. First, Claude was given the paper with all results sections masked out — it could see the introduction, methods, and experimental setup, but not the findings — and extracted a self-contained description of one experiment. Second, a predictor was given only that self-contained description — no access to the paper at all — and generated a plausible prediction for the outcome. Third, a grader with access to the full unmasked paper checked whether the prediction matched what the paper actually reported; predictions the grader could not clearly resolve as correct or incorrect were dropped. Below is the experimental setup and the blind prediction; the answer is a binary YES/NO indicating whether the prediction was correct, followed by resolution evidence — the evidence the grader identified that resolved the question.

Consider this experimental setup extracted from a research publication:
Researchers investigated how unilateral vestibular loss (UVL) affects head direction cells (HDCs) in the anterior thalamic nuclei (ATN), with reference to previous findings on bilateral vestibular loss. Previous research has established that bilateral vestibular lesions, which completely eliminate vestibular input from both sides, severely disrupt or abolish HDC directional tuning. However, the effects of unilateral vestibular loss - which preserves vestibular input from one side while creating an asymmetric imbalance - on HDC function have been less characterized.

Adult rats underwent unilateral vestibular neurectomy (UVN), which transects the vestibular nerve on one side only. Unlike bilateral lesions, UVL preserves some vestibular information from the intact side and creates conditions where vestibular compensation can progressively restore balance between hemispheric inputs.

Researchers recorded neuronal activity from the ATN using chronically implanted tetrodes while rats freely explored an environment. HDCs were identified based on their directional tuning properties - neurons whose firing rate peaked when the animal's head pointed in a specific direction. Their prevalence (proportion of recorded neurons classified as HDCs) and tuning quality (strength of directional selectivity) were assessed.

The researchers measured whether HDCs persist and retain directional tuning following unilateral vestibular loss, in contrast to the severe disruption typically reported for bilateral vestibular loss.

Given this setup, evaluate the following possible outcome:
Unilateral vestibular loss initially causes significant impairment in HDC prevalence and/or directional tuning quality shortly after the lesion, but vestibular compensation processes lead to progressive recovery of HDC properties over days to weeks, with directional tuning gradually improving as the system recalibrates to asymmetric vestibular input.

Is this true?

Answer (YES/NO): YES